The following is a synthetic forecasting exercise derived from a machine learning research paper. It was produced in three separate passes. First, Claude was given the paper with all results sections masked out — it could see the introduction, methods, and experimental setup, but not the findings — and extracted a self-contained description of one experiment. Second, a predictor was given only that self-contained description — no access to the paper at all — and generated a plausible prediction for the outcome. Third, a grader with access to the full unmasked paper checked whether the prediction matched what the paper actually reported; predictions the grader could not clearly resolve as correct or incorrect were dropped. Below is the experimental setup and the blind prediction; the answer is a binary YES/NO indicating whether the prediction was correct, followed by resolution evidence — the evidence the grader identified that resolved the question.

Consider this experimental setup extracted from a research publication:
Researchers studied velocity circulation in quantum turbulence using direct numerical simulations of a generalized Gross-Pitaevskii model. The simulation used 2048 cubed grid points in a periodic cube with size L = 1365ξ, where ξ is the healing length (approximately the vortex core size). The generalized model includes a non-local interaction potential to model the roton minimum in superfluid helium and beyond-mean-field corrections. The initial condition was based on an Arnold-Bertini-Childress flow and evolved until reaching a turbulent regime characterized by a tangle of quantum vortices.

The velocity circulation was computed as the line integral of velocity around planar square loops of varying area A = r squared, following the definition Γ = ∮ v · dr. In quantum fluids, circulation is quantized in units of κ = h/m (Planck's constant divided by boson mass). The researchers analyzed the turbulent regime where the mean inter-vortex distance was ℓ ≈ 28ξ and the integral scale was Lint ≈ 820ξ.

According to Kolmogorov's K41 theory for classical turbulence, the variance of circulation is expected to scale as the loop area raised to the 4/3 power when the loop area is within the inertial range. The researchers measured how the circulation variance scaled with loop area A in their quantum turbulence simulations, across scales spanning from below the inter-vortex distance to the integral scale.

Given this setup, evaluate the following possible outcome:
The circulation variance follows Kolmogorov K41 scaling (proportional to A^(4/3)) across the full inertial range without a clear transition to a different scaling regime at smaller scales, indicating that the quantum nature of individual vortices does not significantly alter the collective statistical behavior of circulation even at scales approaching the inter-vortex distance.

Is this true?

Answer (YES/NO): NO